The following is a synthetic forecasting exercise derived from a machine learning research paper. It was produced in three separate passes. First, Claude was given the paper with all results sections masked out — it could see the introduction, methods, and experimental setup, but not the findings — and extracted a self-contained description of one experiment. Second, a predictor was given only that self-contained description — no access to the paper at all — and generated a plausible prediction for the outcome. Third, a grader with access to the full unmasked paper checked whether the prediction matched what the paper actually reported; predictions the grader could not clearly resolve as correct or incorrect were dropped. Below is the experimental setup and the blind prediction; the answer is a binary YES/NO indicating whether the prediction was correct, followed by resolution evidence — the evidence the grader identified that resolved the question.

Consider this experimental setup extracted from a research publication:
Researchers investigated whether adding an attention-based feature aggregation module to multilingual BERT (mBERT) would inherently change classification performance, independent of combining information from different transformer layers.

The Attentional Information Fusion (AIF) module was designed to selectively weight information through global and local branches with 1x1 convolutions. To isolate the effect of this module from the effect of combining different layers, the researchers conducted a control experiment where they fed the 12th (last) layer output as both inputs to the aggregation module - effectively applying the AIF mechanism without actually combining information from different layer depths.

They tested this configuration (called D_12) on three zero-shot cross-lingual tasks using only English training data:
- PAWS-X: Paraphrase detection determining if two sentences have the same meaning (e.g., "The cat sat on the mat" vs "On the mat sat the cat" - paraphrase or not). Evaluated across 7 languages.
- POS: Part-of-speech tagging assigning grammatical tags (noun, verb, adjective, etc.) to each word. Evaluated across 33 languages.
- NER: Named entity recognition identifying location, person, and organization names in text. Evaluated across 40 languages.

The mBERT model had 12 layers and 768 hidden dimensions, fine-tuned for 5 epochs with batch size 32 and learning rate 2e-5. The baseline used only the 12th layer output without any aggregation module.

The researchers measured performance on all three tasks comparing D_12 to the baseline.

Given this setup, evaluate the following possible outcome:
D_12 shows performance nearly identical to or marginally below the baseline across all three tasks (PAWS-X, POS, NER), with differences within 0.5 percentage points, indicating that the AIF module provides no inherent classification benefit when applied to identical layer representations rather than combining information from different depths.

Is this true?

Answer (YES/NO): YES